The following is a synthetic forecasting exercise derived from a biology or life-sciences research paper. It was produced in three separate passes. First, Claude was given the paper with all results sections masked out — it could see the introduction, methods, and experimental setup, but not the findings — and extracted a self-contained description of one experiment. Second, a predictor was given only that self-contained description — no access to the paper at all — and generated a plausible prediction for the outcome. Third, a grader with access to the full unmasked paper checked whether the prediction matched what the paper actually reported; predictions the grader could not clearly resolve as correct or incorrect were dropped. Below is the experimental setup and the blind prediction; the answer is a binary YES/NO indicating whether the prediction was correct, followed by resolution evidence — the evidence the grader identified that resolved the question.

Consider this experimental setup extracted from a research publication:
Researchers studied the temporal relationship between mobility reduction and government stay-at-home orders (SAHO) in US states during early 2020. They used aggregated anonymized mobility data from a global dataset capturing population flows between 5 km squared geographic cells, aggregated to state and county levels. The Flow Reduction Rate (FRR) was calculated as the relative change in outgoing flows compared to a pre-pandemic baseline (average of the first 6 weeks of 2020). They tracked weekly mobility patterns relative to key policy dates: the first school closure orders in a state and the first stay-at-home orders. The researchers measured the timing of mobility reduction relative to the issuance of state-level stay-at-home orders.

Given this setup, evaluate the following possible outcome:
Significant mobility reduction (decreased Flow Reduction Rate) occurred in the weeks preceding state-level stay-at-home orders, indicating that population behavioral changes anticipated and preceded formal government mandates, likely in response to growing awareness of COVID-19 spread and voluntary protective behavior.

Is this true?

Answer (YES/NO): YES